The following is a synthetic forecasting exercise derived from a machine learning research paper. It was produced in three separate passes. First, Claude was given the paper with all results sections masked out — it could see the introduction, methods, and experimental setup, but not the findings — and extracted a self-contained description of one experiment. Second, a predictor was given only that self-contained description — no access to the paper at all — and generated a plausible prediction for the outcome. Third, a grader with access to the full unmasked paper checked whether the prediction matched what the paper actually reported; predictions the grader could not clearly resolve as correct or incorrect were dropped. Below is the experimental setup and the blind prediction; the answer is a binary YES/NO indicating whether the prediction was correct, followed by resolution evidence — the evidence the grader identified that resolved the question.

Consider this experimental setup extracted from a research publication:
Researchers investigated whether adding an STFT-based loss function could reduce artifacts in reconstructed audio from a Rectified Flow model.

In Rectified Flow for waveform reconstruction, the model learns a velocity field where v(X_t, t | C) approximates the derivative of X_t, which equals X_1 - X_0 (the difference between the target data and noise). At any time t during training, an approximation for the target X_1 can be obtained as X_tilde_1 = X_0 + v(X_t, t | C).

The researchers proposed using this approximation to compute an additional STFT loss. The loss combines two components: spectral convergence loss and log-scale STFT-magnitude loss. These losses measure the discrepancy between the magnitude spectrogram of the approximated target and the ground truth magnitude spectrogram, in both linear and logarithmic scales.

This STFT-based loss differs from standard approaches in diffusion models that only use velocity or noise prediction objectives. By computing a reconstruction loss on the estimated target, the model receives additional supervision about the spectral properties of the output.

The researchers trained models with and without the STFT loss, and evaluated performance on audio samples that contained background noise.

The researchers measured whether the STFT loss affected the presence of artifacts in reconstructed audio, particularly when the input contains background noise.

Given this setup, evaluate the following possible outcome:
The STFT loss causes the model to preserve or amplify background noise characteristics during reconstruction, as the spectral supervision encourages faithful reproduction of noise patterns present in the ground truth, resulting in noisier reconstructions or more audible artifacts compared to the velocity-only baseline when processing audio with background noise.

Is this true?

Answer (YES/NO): NO